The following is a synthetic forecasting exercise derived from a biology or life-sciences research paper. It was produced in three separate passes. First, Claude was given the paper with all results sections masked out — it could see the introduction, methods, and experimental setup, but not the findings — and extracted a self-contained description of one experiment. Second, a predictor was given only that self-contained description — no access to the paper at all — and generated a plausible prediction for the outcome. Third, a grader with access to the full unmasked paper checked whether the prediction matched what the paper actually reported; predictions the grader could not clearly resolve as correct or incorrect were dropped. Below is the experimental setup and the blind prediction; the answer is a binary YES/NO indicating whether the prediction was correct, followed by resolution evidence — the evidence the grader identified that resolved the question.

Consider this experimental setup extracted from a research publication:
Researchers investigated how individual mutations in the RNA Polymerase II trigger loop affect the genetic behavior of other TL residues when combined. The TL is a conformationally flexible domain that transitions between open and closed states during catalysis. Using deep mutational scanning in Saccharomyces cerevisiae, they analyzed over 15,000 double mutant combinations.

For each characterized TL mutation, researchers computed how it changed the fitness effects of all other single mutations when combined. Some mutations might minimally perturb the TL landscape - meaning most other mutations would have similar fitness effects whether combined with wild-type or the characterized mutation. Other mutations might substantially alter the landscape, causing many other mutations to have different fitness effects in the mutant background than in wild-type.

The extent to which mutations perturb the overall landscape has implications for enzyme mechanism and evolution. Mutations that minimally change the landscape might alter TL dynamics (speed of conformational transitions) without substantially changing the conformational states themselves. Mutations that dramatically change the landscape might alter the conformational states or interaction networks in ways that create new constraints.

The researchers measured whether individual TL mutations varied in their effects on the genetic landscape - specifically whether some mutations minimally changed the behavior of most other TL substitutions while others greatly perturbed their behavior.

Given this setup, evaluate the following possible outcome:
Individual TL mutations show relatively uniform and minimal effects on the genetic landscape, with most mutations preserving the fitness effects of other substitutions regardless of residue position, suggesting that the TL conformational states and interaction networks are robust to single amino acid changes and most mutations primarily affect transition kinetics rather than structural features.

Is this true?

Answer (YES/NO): NO